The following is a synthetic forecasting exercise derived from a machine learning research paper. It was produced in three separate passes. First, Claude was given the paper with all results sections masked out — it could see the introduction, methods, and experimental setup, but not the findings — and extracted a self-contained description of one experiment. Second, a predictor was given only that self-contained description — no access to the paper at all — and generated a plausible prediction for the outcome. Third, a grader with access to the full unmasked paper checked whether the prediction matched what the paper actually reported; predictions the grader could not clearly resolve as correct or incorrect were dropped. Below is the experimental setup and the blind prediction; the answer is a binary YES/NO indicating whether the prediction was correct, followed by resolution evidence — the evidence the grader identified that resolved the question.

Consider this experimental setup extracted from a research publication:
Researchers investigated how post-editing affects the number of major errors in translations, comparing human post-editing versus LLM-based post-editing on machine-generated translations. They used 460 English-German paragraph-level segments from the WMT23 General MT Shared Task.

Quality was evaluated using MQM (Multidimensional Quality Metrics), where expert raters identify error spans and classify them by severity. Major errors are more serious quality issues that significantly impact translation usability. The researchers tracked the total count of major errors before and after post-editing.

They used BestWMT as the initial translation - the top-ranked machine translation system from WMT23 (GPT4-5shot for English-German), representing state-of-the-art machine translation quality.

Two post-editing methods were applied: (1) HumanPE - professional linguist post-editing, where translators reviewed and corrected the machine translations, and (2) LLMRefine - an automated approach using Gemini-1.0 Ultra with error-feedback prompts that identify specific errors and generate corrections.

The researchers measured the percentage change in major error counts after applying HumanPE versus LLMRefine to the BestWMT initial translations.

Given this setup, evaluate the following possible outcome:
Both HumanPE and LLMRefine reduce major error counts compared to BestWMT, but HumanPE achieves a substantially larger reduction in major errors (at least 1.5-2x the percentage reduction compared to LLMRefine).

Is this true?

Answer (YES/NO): NO